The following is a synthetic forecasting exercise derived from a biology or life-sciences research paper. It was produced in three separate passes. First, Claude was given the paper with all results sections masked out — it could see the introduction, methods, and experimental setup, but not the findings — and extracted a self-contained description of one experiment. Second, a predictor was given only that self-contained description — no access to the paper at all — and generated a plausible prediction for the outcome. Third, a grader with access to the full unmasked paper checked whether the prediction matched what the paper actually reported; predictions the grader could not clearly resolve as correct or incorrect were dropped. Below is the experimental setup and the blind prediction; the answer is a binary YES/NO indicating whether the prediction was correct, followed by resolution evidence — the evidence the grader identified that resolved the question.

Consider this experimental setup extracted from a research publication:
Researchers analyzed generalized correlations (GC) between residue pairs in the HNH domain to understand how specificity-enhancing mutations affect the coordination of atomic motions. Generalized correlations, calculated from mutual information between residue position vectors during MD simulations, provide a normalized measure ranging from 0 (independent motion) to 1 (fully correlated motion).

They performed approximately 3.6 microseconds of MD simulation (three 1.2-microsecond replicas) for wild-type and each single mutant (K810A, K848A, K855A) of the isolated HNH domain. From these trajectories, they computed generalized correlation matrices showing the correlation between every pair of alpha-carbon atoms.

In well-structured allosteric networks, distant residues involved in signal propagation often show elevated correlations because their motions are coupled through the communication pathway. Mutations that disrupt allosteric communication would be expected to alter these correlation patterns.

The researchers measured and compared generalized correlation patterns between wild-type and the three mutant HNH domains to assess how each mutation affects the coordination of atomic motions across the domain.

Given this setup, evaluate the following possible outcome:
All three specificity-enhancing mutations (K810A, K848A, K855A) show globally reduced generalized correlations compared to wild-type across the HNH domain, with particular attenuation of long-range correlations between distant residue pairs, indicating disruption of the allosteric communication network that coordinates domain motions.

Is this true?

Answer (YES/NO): NO